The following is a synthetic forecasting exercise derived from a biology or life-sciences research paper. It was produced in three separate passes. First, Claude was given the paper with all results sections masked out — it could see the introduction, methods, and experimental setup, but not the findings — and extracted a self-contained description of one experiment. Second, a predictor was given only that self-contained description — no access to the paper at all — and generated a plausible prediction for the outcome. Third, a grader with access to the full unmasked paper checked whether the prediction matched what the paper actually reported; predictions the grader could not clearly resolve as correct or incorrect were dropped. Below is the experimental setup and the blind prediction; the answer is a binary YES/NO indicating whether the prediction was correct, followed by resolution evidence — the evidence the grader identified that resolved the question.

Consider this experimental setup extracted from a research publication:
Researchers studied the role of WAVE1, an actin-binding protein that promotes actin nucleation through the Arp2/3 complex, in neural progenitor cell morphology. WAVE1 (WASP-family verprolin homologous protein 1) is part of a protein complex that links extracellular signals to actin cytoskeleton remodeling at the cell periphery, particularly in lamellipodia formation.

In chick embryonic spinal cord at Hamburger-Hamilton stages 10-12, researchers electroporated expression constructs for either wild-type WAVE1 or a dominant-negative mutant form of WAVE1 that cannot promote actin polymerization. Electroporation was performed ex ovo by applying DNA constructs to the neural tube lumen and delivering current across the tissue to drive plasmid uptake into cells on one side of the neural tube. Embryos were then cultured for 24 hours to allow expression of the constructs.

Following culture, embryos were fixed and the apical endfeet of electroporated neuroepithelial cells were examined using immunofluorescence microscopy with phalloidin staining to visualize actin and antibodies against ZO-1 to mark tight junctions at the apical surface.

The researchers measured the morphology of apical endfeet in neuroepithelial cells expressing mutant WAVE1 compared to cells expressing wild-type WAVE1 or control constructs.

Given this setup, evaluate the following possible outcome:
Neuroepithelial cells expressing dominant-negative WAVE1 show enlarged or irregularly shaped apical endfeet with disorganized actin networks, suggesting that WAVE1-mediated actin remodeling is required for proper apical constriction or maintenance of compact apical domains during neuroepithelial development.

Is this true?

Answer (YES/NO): NO